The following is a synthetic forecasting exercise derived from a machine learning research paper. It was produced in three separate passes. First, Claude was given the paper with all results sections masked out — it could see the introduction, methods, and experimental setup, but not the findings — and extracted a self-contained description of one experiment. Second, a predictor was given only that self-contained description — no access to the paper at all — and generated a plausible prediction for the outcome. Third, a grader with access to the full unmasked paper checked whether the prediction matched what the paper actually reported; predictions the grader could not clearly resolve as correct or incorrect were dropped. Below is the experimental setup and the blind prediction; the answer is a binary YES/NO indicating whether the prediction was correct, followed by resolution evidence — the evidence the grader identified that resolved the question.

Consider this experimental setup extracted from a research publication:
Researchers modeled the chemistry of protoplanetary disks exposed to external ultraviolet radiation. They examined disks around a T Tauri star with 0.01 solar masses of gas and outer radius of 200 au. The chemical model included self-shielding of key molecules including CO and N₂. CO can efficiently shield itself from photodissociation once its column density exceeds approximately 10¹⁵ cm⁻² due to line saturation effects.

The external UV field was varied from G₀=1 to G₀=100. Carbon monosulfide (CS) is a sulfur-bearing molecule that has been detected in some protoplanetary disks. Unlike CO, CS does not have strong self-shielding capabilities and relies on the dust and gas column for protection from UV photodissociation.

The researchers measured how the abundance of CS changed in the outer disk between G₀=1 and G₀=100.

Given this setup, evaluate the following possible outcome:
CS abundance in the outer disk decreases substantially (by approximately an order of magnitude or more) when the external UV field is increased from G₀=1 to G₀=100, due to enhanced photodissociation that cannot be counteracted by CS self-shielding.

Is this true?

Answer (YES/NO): YES